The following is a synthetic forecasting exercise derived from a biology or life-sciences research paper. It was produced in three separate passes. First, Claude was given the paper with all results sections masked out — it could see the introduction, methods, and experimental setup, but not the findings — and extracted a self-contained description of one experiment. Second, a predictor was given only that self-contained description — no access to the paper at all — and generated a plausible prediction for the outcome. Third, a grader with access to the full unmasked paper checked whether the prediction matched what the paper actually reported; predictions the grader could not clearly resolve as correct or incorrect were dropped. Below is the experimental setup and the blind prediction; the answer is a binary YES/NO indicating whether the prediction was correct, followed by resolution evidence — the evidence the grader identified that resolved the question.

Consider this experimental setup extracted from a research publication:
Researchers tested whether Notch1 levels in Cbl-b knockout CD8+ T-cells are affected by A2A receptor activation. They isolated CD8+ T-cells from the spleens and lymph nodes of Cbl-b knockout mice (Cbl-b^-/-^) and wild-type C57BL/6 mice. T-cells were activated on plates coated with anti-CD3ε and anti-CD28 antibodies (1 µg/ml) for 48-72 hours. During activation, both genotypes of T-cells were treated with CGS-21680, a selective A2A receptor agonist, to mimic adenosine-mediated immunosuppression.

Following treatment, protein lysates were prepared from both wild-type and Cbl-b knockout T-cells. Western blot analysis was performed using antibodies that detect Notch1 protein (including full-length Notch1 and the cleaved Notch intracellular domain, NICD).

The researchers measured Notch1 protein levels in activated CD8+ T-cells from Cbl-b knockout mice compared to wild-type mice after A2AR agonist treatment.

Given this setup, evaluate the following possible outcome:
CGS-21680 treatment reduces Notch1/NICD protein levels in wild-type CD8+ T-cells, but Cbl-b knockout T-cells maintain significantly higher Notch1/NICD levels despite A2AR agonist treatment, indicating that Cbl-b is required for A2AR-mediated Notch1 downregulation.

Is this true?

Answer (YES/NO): YES